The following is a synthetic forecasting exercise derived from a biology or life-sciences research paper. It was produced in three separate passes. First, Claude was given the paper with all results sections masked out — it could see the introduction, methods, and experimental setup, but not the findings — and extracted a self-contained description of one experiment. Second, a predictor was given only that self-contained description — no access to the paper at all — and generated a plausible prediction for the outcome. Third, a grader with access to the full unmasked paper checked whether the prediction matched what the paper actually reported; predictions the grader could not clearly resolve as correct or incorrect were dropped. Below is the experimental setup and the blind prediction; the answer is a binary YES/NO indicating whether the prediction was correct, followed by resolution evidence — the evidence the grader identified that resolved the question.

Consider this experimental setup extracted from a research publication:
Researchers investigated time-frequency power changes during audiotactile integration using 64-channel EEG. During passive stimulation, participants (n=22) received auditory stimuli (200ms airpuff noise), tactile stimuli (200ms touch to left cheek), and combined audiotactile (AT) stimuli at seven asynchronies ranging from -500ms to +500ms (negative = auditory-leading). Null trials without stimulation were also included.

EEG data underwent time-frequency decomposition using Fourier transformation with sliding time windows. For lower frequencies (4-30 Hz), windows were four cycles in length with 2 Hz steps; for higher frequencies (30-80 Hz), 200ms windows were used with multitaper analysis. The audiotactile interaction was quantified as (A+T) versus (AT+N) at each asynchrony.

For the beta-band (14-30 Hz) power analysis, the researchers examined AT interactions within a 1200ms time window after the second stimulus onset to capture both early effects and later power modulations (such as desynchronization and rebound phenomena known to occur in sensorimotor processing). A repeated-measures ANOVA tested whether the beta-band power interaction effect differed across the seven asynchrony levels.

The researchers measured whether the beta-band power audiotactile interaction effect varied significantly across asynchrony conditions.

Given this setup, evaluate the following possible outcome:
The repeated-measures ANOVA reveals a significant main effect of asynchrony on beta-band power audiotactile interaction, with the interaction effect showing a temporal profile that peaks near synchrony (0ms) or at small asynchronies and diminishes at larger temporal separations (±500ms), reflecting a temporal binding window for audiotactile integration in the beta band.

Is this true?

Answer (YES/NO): NO